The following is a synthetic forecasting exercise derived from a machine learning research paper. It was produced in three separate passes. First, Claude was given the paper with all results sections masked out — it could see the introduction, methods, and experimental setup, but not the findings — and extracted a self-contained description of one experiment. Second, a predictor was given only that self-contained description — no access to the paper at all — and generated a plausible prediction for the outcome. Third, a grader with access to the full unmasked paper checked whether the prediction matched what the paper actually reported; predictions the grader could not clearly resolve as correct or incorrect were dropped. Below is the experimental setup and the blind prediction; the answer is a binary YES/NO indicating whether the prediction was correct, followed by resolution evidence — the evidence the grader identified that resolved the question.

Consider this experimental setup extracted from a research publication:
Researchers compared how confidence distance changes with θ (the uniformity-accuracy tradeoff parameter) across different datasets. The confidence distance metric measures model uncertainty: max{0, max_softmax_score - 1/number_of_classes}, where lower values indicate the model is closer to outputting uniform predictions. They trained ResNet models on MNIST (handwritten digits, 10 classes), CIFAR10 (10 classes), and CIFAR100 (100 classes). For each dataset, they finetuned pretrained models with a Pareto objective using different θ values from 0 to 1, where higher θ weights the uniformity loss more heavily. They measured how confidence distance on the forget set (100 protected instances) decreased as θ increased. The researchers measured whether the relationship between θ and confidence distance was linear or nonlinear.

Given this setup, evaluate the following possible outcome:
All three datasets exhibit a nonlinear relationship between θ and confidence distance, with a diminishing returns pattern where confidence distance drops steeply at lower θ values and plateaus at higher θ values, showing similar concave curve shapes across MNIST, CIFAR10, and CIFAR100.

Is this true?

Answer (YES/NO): NO